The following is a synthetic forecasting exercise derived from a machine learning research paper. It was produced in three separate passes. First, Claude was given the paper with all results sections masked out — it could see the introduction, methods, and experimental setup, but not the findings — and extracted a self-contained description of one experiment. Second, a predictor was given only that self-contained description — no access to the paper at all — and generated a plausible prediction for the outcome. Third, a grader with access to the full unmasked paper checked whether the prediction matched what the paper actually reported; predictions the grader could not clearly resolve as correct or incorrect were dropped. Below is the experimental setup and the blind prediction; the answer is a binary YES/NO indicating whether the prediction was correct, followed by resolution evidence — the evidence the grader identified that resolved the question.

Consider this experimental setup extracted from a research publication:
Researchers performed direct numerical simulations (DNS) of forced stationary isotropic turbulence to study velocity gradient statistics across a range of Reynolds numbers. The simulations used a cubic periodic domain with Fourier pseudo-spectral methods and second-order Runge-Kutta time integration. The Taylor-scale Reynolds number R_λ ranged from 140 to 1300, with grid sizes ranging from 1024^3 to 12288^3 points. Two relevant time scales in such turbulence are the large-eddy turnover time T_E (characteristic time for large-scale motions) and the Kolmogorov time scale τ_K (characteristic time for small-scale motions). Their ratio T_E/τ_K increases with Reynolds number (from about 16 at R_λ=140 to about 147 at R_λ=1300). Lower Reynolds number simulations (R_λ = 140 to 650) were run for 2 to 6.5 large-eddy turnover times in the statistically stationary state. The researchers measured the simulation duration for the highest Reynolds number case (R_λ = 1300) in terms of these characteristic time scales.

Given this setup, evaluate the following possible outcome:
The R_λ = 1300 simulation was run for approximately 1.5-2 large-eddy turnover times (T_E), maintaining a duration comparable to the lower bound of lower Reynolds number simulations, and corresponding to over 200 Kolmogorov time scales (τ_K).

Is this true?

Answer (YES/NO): NO